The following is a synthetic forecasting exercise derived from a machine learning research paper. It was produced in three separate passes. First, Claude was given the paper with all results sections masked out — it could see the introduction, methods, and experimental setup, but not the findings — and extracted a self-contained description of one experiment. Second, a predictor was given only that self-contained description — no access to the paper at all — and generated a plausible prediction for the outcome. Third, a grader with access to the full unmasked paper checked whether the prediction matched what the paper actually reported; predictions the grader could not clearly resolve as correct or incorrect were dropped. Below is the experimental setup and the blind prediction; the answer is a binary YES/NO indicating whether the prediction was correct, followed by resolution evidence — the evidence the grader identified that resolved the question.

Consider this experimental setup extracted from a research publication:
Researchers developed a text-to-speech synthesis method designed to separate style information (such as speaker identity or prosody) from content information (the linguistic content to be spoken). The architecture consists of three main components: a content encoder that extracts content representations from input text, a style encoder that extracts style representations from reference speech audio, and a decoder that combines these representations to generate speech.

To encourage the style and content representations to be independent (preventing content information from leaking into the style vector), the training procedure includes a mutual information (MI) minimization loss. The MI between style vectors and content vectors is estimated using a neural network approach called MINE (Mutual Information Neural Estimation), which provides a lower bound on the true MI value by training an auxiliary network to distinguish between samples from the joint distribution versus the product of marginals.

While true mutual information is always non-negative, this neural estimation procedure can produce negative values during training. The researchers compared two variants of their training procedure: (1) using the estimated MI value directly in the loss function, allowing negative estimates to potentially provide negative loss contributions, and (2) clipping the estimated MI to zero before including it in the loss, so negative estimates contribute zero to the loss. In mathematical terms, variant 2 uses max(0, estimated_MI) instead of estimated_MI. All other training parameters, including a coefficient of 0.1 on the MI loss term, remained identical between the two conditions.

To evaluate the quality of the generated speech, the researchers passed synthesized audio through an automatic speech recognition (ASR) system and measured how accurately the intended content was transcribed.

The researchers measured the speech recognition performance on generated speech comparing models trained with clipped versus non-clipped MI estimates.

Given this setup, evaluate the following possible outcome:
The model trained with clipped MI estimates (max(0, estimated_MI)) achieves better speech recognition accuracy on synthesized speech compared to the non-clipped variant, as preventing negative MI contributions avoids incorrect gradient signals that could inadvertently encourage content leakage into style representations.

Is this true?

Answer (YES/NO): YES